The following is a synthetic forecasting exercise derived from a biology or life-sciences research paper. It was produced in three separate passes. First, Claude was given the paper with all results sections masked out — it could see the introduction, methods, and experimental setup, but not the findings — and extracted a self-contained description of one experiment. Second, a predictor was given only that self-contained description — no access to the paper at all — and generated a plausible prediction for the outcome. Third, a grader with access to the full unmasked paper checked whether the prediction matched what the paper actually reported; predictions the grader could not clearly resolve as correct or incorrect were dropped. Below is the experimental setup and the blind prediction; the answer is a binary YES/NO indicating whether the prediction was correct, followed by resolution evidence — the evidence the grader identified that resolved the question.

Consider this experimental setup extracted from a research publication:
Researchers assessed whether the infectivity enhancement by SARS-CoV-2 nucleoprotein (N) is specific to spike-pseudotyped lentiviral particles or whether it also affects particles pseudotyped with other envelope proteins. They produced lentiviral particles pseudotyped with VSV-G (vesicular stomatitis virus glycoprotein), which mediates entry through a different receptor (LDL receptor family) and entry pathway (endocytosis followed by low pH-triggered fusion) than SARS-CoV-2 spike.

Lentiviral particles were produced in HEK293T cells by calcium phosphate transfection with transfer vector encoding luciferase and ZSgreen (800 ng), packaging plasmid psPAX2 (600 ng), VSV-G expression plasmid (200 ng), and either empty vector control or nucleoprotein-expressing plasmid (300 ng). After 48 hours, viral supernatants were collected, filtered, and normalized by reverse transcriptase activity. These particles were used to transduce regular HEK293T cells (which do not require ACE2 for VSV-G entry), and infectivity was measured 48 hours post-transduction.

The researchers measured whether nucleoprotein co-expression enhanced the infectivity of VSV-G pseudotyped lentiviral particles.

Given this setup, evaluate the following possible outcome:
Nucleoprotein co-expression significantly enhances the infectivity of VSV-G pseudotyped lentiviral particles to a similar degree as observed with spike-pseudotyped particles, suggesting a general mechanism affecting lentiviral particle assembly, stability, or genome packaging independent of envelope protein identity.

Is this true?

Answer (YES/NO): NO